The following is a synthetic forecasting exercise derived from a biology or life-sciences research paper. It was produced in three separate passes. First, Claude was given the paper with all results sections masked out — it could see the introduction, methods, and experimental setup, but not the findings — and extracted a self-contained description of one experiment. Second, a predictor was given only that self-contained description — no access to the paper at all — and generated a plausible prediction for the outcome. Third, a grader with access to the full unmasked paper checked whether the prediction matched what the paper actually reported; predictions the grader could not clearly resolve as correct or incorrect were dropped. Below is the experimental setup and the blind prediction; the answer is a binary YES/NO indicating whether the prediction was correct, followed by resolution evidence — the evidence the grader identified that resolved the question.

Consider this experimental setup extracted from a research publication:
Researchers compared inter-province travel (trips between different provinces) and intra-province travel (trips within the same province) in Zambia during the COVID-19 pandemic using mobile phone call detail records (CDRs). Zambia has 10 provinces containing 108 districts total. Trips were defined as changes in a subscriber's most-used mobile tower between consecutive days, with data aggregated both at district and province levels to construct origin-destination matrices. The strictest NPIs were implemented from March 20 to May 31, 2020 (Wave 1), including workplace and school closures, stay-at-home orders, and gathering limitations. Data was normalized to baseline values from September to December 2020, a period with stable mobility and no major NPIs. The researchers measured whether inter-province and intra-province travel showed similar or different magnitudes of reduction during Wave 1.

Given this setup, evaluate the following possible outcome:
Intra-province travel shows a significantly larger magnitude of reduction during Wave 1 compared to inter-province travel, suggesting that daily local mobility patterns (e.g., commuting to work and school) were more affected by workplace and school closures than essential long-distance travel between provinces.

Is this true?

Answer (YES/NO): NO